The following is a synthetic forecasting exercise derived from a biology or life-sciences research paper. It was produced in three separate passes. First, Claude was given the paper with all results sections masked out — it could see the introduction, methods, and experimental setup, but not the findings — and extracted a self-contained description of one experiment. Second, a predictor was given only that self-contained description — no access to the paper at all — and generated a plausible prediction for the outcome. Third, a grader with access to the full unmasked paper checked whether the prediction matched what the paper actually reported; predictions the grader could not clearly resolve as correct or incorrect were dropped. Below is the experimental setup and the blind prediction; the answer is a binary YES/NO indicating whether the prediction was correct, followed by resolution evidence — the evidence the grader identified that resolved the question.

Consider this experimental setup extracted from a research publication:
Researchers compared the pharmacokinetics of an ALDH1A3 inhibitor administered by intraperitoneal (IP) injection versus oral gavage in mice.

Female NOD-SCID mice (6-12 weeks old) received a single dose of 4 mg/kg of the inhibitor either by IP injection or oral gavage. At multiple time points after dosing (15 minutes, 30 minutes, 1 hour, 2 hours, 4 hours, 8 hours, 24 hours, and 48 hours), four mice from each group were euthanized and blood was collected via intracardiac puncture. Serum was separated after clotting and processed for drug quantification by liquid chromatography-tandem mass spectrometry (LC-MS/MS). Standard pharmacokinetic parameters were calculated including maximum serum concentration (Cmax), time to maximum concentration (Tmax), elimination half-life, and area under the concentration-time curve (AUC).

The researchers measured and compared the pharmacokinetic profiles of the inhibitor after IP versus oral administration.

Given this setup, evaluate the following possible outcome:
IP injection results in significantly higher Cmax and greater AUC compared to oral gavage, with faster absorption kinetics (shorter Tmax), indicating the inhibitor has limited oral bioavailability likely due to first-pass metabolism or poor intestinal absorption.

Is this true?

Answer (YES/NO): YES